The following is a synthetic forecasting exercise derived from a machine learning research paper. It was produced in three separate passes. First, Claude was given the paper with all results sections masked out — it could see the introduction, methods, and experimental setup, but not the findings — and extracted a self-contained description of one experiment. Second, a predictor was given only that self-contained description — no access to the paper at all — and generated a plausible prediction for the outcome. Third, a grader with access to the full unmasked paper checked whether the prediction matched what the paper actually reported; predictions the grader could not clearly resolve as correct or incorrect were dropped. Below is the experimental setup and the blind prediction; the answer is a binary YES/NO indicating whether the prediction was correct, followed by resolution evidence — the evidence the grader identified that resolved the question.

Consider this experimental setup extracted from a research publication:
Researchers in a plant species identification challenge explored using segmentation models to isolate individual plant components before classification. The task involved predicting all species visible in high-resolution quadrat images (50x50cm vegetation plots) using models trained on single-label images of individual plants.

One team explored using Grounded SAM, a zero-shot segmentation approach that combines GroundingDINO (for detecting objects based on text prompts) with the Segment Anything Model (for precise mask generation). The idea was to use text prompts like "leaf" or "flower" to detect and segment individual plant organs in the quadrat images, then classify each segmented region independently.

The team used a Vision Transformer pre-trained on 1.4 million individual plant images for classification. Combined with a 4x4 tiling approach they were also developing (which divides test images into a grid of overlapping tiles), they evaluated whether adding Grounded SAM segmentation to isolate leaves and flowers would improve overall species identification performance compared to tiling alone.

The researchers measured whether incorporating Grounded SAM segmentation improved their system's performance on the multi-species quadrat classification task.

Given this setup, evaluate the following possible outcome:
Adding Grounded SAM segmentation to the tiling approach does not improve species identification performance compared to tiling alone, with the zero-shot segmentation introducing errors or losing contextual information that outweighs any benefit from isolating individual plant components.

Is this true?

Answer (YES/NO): NO